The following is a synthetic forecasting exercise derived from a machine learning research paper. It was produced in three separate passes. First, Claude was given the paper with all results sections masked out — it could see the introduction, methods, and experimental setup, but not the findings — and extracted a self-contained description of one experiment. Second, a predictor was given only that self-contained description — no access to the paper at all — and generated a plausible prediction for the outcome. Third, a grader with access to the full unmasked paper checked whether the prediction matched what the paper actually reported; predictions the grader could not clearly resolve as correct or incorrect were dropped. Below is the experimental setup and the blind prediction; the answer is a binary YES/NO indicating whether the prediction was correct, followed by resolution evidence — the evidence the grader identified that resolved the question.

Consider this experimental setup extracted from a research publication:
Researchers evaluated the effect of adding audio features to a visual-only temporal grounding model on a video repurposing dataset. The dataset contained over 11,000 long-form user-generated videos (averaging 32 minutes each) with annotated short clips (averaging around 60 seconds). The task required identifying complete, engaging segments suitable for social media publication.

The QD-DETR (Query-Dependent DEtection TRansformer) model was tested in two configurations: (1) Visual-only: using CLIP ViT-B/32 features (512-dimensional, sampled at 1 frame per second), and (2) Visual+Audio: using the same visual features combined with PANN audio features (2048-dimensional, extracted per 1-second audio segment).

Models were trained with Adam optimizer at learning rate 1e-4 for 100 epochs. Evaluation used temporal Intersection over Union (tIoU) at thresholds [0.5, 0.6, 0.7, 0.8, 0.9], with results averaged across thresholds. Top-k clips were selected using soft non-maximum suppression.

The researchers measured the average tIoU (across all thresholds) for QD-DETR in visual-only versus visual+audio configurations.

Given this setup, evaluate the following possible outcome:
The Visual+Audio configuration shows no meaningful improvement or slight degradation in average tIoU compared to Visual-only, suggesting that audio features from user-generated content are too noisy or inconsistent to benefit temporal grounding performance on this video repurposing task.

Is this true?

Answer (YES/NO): YES